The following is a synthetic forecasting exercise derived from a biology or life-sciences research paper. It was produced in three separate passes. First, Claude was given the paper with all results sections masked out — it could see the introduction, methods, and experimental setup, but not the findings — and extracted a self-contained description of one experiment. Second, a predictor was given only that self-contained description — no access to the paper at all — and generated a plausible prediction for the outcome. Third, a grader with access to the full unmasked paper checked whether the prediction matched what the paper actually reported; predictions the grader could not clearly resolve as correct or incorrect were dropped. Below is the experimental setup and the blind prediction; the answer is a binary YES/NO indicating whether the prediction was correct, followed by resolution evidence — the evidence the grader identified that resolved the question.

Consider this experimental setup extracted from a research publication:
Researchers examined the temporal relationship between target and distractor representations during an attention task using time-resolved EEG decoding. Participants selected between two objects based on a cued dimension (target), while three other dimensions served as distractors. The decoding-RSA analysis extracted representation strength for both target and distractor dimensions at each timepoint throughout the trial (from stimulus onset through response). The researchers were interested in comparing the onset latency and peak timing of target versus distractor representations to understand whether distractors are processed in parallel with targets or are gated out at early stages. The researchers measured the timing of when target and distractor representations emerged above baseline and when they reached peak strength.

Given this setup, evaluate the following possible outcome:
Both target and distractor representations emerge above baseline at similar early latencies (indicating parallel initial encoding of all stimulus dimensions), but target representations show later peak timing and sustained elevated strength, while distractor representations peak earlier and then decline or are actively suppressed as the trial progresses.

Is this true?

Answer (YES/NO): YES